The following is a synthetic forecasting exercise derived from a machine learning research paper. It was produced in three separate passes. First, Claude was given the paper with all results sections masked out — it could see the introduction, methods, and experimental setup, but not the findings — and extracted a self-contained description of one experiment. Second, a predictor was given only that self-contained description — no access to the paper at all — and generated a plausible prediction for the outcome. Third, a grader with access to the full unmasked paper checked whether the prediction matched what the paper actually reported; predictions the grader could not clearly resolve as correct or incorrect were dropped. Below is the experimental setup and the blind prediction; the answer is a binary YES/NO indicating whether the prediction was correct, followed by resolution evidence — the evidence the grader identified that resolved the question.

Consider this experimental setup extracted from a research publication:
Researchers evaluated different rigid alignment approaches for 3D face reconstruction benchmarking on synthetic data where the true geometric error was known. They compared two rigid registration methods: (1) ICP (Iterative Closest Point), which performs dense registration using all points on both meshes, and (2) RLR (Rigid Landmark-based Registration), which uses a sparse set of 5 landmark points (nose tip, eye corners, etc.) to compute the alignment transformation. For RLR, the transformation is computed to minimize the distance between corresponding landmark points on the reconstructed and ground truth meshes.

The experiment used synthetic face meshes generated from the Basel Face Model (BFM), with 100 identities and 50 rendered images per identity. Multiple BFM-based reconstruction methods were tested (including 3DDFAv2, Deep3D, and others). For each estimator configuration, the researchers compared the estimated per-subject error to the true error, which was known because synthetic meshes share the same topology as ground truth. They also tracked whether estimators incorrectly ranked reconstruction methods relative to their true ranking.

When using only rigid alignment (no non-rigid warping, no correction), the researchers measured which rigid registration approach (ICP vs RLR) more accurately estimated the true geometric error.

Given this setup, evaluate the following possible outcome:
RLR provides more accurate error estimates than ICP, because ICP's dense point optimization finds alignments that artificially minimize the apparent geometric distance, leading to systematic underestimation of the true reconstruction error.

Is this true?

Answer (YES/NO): YES